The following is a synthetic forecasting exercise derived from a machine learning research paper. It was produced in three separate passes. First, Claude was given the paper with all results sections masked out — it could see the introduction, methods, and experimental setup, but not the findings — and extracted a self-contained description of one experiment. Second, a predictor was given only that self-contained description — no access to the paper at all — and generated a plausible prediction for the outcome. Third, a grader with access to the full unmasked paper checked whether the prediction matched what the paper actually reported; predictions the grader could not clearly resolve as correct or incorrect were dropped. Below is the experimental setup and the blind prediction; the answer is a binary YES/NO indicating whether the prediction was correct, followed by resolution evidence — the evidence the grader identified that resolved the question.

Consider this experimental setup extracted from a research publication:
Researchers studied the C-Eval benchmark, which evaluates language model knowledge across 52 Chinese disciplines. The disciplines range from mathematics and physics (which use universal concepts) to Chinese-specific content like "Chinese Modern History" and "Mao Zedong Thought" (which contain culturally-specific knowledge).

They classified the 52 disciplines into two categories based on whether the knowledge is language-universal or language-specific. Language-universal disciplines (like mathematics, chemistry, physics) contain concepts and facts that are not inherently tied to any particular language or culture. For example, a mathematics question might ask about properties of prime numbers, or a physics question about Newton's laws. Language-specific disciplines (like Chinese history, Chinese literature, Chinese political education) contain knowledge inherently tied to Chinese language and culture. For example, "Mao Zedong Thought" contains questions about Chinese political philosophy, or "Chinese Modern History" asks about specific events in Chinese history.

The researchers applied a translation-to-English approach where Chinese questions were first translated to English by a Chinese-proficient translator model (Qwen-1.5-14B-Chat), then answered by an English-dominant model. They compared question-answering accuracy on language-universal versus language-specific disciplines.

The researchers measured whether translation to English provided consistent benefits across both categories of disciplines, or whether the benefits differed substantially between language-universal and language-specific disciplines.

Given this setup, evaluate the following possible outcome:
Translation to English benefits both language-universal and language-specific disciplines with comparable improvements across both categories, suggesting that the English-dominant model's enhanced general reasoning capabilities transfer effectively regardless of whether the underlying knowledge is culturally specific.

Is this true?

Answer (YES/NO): NO